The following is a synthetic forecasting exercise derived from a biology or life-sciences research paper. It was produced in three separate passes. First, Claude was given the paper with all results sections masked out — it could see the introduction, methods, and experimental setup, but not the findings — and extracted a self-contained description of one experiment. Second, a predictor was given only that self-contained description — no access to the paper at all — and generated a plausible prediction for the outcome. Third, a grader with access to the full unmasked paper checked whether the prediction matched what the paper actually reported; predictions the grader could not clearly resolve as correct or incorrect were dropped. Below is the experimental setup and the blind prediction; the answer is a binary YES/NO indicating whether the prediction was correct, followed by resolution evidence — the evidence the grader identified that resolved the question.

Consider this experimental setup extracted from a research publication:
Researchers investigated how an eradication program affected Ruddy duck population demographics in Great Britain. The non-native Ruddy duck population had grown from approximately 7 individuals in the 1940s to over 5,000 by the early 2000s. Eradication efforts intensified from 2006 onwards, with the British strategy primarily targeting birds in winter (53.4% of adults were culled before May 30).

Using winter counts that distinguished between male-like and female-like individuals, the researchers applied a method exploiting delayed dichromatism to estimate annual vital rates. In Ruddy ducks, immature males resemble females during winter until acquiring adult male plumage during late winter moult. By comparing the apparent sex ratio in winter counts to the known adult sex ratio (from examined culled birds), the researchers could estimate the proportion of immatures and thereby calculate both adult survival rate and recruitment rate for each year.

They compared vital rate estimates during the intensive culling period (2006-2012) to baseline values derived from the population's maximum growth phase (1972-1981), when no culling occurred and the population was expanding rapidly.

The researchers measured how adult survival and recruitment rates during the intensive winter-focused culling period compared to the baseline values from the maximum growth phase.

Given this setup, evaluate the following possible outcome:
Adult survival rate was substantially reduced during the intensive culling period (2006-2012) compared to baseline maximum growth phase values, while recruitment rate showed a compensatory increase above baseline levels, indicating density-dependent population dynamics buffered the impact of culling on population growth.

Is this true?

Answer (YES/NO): NO